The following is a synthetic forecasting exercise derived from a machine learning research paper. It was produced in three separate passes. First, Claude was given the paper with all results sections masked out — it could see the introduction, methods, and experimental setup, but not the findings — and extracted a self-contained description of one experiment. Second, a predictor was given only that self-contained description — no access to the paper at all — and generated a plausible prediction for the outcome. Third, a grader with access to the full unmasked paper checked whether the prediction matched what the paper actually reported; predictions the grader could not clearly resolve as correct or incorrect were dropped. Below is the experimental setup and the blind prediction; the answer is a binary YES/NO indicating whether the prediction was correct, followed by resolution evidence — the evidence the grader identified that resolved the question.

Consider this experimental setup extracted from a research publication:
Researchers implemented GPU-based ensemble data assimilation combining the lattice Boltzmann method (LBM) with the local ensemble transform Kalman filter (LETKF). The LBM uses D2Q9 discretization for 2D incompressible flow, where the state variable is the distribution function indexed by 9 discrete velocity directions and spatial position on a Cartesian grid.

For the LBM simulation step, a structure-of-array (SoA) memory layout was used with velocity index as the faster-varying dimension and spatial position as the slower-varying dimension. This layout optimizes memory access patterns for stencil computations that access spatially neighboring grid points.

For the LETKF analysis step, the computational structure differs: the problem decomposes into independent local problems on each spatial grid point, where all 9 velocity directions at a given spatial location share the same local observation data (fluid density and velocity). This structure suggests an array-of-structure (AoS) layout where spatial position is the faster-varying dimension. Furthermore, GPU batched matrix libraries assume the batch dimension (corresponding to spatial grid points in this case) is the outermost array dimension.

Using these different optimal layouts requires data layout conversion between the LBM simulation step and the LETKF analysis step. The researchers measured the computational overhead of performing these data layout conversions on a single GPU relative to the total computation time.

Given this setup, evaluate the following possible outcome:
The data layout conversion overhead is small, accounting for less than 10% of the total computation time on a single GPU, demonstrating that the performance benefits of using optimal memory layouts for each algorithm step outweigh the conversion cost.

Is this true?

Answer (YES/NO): YES